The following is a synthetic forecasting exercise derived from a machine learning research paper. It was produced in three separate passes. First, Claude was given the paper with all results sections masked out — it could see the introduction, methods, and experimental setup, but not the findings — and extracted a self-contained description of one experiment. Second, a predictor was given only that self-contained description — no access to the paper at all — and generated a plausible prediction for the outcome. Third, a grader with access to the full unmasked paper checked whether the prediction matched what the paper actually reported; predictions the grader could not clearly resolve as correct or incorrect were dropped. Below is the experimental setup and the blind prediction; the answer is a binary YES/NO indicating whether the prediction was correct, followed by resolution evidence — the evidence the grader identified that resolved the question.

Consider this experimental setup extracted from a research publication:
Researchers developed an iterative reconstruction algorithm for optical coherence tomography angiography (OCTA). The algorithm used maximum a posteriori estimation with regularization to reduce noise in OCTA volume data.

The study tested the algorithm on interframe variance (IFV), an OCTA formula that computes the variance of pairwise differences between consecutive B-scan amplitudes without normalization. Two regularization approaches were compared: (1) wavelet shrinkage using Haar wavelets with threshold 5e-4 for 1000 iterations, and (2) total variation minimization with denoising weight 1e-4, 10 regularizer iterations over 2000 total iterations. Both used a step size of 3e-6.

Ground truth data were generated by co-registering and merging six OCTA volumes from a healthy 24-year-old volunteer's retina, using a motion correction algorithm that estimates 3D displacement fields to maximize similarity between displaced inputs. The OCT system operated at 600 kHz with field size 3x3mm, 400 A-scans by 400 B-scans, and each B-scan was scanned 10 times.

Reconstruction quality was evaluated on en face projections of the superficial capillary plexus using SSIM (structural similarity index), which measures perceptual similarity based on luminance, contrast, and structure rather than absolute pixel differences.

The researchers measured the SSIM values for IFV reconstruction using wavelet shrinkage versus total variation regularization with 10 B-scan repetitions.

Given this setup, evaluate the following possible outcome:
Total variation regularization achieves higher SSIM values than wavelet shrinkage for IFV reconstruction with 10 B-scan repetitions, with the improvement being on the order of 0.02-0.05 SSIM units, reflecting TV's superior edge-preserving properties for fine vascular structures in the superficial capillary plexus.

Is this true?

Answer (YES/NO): NO